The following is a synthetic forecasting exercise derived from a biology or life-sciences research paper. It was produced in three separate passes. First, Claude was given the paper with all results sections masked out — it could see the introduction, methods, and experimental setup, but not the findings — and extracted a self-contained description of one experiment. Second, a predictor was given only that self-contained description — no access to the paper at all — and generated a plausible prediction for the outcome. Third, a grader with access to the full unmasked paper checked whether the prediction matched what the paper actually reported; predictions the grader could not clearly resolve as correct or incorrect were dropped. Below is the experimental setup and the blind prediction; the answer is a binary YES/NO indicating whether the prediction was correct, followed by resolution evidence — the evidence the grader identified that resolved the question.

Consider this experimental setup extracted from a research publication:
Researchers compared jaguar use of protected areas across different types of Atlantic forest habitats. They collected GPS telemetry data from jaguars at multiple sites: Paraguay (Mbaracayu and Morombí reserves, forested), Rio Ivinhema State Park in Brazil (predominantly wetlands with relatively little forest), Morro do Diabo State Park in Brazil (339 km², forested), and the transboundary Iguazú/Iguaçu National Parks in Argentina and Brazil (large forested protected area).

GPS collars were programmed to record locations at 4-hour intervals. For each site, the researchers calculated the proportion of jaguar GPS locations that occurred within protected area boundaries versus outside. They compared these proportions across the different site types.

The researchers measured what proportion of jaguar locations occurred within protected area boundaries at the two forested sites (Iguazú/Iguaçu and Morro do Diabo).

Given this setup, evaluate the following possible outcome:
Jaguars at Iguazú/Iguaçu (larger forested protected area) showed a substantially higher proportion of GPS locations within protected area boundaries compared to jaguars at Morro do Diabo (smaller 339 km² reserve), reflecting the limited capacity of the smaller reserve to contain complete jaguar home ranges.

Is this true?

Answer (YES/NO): YES